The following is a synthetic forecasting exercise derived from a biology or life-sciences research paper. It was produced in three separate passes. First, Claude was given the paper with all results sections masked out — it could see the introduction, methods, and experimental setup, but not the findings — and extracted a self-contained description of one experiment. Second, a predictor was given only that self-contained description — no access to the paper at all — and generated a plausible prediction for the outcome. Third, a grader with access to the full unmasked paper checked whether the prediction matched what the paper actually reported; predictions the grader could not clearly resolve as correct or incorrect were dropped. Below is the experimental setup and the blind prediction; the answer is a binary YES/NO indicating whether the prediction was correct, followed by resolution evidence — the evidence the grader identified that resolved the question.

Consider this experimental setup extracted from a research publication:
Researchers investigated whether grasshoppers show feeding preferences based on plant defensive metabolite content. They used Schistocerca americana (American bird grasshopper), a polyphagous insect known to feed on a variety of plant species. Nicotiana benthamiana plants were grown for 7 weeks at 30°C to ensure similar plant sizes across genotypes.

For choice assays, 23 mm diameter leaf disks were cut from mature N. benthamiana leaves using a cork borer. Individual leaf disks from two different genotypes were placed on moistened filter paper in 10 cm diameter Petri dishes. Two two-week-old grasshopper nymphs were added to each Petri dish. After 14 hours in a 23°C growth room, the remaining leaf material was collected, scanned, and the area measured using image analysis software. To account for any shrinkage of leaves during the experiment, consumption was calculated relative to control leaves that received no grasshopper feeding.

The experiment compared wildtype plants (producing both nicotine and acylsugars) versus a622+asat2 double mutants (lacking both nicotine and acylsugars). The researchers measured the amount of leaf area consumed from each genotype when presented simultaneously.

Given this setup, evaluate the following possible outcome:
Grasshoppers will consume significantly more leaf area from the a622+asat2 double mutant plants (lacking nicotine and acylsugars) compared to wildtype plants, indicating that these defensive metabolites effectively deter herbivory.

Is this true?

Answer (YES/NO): YES